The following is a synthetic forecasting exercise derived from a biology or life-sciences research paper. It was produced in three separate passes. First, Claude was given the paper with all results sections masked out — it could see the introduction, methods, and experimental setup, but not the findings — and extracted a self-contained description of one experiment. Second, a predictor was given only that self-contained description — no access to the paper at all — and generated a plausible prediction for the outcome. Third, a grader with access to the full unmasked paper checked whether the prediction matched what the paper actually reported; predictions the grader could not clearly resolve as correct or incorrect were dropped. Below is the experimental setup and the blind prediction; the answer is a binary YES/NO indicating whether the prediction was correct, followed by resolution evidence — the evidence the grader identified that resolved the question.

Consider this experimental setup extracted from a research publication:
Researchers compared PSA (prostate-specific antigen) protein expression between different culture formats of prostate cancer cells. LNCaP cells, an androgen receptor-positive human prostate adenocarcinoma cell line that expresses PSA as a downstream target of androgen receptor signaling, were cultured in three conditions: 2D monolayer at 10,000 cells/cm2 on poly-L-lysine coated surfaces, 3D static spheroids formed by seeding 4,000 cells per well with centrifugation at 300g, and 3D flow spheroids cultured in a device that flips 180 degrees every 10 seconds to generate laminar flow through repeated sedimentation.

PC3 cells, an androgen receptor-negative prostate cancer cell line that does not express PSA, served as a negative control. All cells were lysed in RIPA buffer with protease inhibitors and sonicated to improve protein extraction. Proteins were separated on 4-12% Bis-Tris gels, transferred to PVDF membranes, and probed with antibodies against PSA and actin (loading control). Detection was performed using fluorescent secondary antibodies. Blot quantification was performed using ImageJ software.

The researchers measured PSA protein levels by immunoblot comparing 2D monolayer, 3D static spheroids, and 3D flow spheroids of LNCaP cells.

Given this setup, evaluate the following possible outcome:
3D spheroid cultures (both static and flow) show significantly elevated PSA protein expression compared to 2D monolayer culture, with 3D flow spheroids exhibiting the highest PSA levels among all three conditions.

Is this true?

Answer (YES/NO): NO